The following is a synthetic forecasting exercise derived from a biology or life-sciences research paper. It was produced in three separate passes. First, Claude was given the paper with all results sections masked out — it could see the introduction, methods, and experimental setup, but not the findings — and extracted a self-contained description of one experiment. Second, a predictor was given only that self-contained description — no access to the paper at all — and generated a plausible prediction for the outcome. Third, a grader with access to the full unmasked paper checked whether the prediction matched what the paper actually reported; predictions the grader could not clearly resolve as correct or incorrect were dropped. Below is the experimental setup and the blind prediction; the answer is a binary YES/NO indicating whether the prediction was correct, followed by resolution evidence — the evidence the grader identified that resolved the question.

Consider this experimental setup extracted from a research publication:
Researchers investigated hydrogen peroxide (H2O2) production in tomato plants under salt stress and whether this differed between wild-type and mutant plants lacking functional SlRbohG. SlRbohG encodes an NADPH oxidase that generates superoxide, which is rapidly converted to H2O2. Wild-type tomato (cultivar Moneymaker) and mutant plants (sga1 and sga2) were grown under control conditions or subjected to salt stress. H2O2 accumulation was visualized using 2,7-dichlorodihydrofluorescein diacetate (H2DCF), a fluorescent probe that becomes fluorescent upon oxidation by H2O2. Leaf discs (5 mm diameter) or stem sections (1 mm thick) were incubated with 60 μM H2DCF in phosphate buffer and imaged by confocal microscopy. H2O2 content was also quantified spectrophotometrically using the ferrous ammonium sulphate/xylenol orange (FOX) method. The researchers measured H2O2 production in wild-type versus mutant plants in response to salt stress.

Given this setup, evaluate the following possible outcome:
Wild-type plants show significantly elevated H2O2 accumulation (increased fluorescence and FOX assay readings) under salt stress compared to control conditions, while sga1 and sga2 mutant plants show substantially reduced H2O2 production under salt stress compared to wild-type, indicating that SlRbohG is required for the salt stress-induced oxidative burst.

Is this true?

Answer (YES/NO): YES